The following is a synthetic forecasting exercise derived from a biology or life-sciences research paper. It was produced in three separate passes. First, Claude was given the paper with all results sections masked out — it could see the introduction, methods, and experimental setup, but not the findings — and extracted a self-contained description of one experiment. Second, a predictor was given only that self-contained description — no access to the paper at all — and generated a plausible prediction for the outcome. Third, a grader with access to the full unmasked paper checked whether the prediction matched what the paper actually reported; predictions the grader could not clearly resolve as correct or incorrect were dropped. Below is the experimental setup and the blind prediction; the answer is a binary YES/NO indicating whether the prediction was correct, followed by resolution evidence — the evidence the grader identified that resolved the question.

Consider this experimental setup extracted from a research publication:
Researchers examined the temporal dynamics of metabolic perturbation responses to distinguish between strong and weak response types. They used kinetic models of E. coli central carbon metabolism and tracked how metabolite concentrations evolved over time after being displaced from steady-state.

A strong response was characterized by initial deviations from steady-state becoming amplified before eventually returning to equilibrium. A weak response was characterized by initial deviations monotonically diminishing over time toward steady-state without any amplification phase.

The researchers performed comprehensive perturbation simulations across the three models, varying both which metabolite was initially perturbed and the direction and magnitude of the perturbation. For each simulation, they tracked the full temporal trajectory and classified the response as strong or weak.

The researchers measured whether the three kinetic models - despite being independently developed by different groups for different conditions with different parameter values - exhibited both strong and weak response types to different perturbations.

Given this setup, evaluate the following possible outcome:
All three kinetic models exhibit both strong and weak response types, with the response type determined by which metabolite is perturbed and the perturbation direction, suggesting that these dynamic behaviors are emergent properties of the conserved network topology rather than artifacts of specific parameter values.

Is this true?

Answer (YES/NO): YES